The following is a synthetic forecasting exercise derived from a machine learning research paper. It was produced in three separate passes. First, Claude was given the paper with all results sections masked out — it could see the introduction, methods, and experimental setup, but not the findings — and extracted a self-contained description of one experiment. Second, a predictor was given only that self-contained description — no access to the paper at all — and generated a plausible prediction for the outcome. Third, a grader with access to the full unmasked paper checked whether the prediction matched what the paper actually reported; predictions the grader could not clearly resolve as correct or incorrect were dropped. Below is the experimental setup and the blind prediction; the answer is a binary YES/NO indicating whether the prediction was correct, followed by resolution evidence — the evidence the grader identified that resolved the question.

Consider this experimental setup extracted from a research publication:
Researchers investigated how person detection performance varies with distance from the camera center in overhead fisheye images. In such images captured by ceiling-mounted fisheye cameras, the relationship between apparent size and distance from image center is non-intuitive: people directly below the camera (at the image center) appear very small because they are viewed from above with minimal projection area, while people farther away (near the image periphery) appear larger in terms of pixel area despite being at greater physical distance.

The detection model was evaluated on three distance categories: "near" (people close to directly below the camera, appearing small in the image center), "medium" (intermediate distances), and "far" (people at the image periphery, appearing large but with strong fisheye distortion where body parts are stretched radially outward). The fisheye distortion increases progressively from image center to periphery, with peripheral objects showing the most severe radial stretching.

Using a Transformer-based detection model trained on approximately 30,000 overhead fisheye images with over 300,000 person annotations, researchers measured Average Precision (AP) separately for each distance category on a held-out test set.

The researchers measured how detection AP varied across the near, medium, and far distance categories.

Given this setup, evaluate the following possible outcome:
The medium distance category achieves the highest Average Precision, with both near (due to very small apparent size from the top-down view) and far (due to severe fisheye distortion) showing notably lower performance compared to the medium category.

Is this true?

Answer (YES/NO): NO